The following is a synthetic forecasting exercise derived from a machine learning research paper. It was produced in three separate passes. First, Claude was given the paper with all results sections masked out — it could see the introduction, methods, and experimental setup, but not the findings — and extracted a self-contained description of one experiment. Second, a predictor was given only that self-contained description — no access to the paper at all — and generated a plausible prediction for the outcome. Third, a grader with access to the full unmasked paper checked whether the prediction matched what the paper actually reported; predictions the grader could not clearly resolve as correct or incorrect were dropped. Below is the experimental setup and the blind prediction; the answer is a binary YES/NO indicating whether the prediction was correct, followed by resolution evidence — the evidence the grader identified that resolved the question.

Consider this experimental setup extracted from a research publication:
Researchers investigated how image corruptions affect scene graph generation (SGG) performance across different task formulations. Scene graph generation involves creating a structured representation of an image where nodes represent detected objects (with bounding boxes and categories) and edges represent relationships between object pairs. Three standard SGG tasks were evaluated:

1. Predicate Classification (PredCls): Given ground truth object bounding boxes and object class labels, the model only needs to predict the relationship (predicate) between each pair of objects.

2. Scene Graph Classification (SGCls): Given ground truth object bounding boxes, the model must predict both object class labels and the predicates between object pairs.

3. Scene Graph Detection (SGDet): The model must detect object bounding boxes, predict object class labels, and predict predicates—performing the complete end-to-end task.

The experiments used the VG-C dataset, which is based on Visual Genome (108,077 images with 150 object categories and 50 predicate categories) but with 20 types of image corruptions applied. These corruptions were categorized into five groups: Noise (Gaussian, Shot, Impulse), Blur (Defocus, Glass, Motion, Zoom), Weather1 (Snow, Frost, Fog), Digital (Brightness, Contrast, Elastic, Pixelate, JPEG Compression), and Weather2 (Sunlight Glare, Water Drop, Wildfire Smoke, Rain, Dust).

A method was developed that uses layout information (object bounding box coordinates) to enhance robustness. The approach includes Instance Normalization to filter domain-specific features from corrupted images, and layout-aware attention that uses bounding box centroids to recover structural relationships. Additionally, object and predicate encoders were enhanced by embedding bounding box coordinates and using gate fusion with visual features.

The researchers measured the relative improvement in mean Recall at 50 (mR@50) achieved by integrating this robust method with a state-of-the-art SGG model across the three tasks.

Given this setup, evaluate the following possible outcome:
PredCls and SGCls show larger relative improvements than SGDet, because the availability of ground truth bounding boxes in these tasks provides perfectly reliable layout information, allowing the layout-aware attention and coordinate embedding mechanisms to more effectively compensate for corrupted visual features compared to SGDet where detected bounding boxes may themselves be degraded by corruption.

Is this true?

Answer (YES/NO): NO